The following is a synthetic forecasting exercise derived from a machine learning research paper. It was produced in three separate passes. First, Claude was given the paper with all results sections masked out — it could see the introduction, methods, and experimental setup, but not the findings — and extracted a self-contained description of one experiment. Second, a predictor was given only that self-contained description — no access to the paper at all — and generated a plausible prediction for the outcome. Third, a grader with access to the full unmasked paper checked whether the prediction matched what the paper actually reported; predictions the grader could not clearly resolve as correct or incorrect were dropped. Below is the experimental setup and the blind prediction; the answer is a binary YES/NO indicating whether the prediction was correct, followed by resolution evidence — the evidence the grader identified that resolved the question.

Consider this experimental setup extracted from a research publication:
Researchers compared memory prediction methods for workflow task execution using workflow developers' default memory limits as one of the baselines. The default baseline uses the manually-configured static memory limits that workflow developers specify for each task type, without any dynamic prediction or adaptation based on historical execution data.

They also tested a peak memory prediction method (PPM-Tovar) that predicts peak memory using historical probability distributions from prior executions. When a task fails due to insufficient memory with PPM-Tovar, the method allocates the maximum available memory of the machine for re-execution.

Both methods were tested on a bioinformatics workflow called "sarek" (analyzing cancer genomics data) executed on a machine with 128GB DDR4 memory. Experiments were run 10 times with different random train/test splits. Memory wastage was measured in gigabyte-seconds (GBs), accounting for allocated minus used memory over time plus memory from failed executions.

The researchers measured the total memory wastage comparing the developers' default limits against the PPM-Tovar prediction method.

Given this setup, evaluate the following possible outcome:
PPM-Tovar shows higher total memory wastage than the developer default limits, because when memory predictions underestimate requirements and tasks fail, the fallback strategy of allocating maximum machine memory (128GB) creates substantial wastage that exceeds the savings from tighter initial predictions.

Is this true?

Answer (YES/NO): YES